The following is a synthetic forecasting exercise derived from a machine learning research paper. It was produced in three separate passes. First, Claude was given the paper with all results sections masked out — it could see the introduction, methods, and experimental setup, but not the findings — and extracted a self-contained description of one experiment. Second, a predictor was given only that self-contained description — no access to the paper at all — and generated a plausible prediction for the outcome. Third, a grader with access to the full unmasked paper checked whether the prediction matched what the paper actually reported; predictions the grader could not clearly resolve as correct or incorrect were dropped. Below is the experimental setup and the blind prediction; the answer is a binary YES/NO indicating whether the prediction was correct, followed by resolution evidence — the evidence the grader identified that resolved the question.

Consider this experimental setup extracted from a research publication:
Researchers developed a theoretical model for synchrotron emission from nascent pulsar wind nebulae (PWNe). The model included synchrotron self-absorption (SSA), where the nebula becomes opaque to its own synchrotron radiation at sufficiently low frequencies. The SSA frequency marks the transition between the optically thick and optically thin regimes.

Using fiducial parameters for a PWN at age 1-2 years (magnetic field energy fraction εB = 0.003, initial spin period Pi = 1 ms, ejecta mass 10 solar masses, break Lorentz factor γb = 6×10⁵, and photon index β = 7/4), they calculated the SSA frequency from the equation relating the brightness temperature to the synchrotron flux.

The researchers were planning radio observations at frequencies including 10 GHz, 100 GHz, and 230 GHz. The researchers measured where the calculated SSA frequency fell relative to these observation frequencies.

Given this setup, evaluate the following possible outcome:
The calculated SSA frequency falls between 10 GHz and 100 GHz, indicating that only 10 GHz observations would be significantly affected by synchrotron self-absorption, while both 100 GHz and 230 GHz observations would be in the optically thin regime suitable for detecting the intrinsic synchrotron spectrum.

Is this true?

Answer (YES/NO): YES